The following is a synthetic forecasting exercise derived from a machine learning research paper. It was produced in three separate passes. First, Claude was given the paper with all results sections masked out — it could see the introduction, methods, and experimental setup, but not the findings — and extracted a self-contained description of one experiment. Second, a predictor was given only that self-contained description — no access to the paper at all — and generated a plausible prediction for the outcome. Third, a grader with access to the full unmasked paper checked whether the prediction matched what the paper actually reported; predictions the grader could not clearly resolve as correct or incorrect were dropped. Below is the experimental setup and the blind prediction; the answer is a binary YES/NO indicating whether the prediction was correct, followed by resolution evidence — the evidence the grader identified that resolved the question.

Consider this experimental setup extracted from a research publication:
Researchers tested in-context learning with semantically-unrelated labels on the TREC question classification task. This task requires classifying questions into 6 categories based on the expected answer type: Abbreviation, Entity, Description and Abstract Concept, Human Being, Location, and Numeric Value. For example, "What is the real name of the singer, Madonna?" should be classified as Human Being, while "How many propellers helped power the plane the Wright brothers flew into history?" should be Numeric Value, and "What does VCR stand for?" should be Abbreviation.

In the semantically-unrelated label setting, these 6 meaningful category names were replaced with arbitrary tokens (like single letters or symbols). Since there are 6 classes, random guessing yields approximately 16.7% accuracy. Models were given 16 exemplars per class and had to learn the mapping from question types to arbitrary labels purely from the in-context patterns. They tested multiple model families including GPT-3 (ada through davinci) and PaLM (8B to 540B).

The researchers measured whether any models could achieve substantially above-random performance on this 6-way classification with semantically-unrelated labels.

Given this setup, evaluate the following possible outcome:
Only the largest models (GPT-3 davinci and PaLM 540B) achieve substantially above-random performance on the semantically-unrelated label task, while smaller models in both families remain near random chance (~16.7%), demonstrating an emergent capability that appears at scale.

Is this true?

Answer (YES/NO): NO